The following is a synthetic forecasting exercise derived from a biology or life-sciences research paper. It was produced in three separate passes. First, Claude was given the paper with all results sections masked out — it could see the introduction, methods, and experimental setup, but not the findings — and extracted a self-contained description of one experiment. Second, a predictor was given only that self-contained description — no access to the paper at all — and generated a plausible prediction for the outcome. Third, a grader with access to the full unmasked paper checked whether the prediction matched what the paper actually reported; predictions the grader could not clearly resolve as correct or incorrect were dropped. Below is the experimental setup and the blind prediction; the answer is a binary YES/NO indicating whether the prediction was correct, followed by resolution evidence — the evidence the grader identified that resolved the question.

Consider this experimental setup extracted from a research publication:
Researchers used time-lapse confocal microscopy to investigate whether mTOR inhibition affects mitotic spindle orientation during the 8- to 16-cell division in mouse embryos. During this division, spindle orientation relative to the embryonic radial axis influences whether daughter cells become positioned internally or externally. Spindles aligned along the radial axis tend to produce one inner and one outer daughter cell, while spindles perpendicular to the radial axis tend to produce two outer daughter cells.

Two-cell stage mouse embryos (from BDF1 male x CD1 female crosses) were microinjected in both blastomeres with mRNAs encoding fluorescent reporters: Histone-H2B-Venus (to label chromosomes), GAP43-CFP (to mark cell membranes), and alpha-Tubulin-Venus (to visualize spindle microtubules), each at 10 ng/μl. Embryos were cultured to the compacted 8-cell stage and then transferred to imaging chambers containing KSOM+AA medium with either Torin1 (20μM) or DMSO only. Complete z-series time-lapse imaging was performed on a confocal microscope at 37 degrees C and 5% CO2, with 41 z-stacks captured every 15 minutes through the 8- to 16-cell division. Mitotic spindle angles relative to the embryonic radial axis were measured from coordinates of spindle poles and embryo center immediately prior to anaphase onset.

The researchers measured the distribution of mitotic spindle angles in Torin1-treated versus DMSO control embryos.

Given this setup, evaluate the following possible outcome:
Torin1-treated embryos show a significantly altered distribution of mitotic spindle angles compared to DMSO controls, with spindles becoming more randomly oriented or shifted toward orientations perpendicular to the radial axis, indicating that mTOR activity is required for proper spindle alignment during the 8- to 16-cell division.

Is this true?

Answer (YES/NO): NO